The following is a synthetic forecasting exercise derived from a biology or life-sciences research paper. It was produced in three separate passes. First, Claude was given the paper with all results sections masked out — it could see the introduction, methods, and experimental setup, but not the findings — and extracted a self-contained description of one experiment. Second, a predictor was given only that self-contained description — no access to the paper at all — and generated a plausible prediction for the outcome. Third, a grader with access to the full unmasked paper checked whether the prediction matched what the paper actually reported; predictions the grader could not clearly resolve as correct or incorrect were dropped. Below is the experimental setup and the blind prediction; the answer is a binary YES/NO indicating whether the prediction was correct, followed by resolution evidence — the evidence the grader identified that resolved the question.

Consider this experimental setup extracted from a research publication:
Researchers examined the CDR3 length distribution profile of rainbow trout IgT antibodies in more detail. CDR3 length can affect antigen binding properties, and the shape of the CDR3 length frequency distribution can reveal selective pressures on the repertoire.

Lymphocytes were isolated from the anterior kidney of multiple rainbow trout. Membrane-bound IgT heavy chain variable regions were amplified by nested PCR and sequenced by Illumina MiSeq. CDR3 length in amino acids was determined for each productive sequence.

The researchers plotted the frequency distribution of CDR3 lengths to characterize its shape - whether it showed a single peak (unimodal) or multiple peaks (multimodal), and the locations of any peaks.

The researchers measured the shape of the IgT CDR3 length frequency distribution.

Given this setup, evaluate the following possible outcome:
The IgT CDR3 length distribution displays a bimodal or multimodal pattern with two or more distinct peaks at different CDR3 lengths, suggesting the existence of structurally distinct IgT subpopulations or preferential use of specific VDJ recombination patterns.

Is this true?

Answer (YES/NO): YES